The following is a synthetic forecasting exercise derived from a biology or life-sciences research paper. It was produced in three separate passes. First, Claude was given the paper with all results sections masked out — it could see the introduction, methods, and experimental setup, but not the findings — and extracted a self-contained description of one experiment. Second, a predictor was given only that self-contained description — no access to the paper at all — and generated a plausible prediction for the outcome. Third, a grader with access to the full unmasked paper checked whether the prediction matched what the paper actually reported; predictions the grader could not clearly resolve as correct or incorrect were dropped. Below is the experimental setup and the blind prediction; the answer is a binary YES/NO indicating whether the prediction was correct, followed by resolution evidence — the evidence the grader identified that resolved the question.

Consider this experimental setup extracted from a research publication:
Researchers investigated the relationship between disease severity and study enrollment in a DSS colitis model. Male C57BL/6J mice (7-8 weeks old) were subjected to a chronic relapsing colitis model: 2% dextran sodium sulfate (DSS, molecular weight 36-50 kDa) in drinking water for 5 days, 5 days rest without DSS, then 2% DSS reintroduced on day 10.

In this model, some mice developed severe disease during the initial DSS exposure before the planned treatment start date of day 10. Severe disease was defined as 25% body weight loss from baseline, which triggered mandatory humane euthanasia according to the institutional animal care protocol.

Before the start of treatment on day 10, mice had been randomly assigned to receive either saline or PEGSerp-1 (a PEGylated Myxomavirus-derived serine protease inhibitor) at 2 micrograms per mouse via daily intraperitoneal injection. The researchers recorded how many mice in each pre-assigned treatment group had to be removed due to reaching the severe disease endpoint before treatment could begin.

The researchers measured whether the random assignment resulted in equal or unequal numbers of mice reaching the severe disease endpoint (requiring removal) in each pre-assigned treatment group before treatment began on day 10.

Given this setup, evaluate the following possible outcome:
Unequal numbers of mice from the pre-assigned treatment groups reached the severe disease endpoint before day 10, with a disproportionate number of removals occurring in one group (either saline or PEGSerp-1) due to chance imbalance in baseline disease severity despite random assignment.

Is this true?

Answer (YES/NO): NO